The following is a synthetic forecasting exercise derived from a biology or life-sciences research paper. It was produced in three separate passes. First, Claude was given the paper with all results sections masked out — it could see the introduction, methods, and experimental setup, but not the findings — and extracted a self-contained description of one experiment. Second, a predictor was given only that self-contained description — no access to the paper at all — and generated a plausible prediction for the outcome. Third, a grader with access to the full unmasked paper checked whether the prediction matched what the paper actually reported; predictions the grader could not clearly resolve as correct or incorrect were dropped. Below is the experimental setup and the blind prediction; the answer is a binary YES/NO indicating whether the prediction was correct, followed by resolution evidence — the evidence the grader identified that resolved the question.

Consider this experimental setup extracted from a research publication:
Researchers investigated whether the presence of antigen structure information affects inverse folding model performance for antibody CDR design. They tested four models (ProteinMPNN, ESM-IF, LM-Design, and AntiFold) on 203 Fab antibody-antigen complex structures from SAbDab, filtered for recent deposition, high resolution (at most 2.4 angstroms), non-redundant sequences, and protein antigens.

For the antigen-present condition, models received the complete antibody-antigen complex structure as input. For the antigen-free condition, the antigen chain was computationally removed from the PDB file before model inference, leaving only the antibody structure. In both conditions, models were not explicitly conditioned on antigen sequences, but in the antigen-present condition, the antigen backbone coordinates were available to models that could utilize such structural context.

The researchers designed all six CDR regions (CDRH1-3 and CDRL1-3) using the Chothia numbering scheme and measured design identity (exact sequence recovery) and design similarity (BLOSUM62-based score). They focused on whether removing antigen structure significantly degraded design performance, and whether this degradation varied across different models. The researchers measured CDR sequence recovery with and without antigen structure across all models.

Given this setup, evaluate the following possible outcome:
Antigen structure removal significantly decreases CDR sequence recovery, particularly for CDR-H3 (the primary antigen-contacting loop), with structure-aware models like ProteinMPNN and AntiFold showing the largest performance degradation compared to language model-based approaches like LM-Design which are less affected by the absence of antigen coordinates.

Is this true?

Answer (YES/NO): NO